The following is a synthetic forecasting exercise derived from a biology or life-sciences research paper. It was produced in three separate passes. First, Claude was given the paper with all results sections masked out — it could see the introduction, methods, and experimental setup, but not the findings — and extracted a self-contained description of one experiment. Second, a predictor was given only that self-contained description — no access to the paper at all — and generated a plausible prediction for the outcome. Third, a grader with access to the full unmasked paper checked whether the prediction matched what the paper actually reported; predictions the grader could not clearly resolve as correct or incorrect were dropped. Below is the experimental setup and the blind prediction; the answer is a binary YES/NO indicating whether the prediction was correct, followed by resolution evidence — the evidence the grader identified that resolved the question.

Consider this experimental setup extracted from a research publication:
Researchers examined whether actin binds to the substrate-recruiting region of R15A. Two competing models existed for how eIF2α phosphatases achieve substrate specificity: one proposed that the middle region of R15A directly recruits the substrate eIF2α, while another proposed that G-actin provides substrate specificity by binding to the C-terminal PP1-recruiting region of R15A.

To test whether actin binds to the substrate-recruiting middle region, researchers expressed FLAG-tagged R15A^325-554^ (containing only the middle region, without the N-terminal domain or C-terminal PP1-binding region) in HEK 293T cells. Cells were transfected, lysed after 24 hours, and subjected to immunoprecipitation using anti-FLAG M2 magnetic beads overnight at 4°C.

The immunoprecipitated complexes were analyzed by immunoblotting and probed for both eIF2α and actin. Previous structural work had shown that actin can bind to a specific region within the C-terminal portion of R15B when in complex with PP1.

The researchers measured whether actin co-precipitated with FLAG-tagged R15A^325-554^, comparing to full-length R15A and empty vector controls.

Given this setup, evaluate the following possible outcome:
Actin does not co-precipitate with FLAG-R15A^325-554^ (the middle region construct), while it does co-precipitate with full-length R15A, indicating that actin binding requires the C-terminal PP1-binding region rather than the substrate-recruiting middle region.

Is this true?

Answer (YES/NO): NO